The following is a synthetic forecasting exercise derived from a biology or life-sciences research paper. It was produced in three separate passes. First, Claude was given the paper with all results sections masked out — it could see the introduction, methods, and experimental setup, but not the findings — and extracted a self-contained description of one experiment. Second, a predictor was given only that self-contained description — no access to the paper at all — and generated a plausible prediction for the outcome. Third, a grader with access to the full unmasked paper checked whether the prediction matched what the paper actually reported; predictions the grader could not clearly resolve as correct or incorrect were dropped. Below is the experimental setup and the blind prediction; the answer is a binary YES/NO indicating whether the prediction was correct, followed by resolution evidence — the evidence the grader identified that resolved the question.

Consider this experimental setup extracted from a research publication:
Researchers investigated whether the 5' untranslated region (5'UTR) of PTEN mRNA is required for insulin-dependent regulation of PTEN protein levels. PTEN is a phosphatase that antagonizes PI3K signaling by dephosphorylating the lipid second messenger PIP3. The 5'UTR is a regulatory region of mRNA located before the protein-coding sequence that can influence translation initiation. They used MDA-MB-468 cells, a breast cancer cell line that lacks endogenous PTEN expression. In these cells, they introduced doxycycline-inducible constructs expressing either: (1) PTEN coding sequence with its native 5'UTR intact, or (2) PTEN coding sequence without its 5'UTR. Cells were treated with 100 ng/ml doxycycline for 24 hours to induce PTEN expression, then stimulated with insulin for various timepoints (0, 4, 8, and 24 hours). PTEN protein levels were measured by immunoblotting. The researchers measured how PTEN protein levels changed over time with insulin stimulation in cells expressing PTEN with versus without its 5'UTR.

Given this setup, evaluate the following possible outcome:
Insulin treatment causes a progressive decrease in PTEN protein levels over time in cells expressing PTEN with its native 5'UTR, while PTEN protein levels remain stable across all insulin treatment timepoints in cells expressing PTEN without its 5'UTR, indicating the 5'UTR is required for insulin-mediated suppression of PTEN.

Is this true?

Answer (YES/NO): NO